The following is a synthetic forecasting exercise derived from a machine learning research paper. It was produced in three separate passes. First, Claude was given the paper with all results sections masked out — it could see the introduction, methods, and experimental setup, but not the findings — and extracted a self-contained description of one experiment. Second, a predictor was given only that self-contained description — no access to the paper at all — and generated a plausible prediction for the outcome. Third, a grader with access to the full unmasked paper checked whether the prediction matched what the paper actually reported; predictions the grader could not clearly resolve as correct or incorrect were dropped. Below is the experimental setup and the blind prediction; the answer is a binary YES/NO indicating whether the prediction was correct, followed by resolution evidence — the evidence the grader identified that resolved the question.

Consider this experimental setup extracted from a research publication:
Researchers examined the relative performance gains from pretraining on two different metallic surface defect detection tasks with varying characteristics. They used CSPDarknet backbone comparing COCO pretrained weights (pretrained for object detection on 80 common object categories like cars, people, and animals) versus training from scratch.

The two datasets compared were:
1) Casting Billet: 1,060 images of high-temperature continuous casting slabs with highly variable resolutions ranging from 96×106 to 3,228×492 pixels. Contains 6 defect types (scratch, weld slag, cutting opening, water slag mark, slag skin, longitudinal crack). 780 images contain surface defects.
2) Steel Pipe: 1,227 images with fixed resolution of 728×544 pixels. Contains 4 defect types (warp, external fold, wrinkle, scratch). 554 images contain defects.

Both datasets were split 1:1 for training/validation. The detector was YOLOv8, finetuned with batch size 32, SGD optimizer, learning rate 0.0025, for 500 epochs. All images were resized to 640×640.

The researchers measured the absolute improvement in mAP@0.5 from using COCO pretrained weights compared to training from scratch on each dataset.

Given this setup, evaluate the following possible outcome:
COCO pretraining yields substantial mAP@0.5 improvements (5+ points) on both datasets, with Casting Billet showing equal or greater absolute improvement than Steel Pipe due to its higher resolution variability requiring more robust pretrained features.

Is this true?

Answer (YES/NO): NO